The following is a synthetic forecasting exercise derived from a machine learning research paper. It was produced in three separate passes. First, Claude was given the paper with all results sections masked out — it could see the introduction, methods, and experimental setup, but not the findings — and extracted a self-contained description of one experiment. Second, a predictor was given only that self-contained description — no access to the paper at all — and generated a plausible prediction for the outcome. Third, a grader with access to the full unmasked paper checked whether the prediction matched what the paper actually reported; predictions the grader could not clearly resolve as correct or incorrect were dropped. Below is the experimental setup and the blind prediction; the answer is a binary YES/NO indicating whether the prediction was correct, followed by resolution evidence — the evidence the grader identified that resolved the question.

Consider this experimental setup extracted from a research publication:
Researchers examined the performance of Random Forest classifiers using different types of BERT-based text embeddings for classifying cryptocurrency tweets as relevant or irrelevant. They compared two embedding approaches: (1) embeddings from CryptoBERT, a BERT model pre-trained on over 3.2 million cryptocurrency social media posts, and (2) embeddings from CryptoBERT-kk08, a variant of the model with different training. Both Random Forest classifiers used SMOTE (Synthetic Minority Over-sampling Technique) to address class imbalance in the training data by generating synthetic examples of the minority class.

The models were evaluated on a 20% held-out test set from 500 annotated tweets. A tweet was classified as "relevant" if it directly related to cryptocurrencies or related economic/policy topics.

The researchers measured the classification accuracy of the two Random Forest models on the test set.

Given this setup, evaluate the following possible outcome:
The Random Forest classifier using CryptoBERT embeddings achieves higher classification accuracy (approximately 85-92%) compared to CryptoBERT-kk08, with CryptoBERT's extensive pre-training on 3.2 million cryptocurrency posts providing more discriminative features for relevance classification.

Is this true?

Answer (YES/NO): YES